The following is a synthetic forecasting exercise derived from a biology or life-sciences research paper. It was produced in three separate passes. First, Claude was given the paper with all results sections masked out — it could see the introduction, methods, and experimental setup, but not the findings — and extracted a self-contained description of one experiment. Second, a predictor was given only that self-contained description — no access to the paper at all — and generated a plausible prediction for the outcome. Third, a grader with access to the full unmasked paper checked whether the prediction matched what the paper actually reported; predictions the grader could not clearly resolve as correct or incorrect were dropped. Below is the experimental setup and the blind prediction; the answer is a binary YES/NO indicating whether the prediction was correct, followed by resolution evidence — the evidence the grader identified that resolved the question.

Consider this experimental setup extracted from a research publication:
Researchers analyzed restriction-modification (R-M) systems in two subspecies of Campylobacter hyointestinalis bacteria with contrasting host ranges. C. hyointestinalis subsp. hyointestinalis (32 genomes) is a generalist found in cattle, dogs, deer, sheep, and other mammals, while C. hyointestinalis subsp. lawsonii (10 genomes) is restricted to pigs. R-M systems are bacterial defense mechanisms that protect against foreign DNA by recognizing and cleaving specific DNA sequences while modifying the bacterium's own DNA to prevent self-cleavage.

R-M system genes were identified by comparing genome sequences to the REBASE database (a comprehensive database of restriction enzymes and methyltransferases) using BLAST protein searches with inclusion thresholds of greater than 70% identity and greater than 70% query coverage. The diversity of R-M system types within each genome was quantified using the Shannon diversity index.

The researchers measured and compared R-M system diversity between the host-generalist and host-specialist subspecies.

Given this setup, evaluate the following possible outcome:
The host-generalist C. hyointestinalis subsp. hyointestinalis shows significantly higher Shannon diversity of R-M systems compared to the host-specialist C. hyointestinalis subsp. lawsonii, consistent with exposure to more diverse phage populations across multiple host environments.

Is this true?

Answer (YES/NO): NO